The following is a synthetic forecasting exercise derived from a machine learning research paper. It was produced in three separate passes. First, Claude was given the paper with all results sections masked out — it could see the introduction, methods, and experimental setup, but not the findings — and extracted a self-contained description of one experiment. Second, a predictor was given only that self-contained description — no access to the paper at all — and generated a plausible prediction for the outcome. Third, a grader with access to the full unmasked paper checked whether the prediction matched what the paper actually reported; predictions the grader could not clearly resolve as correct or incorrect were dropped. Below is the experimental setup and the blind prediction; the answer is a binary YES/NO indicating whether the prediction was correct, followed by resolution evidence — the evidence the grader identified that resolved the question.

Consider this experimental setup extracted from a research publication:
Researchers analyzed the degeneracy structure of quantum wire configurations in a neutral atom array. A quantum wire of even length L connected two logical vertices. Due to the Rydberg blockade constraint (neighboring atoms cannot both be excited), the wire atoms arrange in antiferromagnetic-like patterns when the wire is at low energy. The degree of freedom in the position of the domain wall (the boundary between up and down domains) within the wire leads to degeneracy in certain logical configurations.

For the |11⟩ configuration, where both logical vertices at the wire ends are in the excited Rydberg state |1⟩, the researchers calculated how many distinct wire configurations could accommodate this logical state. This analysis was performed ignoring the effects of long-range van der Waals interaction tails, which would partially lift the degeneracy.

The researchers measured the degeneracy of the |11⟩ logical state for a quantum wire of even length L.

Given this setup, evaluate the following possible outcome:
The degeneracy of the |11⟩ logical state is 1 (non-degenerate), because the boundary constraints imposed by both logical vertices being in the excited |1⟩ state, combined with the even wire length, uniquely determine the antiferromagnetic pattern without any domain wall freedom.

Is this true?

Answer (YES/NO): NO